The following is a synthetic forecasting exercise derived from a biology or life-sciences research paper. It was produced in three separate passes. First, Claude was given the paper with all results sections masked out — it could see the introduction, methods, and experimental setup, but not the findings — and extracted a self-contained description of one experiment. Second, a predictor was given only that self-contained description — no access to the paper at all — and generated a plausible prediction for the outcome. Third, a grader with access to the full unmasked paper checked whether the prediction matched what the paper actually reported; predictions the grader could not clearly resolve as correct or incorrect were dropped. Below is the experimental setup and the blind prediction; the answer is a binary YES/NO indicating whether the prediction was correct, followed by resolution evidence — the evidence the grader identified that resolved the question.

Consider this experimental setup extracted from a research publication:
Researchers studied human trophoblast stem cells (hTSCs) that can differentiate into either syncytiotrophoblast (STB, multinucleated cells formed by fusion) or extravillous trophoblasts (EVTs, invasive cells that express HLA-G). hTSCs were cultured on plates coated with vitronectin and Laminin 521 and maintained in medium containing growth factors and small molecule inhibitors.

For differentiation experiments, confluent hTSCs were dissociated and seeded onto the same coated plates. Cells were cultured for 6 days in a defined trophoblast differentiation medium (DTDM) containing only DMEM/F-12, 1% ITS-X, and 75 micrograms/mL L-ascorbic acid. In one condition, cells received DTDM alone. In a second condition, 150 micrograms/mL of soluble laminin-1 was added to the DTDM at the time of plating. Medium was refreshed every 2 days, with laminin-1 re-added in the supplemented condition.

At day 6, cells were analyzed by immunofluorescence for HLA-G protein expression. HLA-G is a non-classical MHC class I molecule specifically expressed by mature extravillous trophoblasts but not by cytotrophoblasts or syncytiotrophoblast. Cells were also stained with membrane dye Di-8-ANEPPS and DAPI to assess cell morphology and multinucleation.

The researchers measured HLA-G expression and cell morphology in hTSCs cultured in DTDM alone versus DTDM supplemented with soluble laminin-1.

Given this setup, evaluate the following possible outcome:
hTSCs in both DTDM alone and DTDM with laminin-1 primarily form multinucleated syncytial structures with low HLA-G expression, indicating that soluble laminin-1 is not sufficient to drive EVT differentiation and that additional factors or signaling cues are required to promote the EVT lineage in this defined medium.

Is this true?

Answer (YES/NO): NO